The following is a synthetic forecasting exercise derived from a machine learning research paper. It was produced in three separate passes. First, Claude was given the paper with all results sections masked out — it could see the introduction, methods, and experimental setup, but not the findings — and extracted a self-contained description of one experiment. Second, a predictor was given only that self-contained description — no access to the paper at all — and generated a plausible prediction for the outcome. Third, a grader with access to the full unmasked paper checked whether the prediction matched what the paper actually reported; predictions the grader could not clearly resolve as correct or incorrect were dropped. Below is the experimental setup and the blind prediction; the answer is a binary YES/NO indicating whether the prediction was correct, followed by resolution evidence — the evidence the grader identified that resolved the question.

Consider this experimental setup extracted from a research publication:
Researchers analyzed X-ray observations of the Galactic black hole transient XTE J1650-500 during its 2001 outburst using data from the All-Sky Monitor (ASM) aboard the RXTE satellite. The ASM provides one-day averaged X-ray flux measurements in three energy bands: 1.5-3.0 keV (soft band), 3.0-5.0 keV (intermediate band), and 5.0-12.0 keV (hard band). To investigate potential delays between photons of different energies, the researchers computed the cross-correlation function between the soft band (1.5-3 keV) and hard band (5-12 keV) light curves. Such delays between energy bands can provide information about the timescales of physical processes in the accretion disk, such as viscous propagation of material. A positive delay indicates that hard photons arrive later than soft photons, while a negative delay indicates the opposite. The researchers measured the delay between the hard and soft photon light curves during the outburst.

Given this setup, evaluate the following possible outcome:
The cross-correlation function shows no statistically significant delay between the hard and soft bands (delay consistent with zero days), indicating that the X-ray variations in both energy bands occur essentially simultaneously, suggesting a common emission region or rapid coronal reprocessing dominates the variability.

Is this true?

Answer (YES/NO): NO